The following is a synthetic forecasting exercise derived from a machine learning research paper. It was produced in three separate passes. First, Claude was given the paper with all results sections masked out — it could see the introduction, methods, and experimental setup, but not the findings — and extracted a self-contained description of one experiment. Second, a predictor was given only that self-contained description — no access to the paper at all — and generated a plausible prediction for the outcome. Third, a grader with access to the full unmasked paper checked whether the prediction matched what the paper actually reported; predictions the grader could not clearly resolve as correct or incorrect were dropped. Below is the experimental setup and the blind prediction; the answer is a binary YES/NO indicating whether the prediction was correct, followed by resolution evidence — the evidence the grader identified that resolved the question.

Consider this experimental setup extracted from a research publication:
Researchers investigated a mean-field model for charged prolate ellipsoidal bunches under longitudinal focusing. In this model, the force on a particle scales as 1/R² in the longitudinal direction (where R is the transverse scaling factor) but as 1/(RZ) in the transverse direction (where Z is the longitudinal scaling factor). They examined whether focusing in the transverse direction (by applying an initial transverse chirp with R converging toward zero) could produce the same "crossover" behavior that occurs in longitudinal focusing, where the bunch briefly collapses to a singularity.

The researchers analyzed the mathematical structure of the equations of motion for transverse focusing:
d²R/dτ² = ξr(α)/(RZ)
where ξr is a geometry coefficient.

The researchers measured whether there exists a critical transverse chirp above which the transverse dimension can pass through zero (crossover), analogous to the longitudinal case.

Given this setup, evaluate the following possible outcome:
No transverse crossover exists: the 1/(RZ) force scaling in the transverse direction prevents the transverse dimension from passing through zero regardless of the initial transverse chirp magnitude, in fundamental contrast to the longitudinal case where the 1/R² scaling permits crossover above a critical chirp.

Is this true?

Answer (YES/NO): YES